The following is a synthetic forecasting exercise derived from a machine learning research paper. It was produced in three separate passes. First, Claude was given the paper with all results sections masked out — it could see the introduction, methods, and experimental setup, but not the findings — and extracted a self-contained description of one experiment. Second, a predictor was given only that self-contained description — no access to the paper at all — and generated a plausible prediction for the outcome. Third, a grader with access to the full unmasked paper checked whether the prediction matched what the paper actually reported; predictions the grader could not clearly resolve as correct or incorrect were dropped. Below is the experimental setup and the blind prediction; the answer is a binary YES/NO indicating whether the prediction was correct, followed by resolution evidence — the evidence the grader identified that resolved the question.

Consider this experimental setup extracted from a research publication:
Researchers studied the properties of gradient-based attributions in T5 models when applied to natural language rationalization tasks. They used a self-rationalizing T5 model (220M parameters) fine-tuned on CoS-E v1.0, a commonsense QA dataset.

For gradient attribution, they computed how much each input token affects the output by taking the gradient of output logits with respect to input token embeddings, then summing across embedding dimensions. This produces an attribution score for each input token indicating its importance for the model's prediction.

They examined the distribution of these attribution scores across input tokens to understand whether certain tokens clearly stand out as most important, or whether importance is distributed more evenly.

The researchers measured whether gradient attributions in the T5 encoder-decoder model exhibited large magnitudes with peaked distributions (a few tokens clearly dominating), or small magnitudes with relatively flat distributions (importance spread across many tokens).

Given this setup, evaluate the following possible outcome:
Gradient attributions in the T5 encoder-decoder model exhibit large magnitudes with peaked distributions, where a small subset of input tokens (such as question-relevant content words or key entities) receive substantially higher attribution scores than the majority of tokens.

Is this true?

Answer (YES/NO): NO